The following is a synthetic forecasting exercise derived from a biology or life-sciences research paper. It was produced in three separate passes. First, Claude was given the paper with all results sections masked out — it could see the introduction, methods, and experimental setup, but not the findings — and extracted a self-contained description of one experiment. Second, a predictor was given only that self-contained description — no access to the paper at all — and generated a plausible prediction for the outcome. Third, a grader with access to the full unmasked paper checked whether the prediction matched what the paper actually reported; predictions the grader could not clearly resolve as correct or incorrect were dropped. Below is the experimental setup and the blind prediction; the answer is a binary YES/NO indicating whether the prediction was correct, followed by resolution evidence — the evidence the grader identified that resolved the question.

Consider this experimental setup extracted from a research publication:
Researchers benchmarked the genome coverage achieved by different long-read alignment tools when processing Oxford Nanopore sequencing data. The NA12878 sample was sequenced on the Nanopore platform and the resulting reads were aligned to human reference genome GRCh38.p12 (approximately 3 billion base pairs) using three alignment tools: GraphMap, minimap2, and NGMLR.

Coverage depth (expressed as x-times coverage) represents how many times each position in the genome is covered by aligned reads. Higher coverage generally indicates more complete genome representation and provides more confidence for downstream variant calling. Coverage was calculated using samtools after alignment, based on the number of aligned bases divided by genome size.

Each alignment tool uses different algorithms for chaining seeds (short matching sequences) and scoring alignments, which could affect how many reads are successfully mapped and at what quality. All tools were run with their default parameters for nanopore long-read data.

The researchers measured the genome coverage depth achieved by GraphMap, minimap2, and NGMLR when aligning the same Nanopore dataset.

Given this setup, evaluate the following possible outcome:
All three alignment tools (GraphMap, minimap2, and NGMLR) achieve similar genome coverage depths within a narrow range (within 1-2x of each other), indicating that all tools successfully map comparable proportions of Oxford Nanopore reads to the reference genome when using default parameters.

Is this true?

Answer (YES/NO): NO